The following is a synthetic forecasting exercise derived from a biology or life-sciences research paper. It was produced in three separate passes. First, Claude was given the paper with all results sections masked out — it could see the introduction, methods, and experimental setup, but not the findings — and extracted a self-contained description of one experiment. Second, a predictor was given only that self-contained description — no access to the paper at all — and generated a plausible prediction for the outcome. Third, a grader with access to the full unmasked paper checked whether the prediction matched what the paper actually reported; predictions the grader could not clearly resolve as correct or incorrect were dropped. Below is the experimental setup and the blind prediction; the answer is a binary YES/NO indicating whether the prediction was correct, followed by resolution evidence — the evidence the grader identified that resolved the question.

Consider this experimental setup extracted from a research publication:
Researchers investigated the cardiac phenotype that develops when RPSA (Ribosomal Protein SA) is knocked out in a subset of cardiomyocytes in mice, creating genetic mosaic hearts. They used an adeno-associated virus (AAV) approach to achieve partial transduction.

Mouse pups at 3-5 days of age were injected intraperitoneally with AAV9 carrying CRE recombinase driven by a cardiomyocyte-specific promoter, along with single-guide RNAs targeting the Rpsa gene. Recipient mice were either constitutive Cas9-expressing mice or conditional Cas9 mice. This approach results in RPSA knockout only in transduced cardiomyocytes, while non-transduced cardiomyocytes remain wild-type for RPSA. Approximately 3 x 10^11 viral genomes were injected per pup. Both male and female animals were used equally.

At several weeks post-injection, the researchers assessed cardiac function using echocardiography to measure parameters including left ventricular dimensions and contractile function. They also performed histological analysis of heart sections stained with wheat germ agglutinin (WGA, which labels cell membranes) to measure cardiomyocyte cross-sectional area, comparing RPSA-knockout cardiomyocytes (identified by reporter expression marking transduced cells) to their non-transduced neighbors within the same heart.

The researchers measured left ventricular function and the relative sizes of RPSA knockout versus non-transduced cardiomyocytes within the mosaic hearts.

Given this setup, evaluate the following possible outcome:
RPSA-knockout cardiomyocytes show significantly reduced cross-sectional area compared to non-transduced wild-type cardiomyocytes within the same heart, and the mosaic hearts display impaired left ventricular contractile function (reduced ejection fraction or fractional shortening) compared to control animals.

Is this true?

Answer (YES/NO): YES